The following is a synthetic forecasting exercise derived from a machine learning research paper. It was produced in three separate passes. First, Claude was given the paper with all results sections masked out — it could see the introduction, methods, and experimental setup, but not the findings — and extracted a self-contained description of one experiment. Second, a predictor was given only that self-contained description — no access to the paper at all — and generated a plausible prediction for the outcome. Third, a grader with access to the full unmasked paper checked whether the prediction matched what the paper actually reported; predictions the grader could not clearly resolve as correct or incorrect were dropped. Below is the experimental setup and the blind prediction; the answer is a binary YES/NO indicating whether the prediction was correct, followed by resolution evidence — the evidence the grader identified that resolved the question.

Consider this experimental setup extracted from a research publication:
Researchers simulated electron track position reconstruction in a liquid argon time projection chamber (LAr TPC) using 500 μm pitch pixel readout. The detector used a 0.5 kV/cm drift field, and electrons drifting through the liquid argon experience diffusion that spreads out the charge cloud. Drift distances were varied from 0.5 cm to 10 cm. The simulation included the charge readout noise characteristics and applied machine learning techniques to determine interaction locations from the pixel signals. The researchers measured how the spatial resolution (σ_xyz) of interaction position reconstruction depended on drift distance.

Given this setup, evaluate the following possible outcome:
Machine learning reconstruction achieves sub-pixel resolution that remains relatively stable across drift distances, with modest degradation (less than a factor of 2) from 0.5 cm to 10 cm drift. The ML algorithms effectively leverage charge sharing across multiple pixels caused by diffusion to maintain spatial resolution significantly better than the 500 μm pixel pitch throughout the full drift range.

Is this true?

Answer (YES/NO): YES